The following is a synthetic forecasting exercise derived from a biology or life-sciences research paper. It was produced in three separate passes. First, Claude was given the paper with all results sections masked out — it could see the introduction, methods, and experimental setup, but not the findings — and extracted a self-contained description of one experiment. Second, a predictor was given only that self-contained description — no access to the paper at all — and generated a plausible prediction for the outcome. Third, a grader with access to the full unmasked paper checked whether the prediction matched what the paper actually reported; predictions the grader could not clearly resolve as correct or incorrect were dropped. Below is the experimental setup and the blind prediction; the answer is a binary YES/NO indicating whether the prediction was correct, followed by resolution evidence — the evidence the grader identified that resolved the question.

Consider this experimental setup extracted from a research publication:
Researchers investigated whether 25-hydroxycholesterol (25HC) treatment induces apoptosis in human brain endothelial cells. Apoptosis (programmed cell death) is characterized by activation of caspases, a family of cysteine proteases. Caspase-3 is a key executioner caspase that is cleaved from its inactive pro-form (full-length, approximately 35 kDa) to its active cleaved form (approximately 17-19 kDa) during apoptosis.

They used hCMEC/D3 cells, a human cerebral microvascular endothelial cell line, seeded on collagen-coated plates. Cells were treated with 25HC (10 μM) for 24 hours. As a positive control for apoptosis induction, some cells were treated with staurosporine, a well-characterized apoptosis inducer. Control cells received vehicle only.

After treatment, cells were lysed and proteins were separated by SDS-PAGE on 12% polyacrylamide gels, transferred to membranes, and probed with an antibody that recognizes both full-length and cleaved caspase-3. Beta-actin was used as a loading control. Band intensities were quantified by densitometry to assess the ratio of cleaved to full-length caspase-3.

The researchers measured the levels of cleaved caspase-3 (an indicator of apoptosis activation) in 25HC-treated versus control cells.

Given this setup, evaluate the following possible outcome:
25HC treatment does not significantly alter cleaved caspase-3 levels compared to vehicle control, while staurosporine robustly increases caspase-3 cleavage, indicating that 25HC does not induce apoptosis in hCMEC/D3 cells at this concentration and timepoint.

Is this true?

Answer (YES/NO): YES